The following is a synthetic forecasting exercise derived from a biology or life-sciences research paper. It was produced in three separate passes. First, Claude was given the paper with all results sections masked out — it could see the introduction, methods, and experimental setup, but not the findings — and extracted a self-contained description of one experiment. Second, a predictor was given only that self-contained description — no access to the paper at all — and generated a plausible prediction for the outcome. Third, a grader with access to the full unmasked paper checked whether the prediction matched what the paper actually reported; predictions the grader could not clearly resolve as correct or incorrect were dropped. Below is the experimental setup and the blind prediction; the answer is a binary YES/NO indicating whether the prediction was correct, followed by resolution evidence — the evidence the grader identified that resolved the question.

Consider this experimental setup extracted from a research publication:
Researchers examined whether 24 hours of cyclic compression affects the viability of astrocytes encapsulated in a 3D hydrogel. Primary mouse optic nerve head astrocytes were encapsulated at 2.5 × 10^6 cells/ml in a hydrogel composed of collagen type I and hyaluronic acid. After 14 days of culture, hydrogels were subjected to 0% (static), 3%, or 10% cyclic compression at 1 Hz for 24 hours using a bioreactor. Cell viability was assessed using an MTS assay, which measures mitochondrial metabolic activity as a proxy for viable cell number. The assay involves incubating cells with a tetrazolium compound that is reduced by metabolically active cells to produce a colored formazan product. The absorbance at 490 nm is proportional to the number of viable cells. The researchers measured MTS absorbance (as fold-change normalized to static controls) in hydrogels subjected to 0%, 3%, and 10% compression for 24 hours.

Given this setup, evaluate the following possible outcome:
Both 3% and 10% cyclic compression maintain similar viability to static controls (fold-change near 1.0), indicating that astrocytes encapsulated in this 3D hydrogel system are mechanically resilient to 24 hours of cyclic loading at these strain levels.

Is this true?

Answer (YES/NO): YES